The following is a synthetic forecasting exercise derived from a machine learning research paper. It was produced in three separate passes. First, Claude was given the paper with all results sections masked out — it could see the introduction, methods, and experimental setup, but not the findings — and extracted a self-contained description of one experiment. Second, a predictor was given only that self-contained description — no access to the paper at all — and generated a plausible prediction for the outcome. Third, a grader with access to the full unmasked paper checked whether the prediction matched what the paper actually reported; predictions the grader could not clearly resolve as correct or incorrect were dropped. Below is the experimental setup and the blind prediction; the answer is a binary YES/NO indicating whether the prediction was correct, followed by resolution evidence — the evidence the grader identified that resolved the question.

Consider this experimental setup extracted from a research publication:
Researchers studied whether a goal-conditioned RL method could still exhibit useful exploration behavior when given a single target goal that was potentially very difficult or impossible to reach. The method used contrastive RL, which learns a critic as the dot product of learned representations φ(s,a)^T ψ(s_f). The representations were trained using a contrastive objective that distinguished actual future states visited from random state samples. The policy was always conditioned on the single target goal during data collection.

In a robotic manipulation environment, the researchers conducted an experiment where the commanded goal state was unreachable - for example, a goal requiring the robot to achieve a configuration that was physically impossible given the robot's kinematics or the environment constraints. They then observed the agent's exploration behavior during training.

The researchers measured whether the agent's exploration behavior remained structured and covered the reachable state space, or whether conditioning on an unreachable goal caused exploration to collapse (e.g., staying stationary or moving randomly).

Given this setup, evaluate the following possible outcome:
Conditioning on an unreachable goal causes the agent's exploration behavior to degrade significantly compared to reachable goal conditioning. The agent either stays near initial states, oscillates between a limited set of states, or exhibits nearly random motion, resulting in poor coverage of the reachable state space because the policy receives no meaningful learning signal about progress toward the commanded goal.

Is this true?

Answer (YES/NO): NO